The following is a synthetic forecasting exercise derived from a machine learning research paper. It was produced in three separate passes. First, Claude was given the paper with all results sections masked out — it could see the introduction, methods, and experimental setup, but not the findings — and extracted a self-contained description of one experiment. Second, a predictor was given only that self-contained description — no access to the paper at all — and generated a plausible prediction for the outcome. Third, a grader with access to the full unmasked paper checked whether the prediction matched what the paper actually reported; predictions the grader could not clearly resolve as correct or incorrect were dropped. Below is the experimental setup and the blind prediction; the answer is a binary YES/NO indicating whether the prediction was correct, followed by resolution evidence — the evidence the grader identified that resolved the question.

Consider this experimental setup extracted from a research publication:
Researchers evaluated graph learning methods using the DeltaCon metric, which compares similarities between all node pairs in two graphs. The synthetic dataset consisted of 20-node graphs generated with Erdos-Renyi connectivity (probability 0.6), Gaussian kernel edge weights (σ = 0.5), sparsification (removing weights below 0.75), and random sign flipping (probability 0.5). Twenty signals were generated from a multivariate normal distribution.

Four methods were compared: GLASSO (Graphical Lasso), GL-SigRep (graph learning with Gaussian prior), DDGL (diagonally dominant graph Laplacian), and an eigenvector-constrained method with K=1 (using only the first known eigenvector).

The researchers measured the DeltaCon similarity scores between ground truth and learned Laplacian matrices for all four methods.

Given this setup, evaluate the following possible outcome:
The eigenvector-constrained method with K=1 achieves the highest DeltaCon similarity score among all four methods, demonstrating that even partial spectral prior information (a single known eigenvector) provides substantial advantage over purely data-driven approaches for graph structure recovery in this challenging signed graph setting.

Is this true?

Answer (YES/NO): NO